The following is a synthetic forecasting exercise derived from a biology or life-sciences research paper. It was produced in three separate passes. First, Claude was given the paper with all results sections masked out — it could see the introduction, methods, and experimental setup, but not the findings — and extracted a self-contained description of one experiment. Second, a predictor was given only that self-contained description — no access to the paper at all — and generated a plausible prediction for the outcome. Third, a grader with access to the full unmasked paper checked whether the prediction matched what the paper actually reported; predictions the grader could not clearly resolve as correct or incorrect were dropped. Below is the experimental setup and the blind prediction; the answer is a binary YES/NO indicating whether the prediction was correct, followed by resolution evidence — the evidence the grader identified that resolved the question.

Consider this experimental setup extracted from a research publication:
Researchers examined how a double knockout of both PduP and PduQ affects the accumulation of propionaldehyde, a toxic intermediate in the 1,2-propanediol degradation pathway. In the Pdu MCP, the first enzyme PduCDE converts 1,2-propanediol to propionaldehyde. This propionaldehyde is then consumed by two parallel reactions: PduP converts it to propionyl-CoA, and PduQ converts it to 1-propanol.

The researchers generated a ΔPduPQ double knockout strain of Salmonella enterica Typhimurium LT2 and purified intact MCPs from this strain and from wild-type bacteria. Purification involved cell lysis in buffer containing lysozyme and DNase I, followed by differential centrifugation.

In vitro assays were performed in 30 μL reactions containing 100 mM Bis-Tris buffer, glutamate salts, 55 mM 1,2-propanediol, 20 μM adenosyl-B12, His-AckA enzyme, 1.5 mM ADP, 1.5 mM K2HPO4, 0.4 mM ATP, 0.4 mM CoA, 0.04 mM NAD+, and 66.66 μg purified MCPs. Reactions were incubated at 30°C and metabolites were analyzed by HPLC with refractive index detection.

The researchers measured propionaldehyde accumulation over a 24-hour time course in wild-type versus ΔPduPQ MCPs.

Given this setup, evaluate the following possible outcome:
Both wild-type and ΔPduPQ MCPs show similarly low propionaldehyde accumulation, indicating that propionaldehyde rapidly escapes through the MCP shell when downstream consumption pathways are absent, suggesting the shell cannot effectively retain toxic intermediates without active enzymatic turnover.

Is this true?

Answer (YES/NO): NO